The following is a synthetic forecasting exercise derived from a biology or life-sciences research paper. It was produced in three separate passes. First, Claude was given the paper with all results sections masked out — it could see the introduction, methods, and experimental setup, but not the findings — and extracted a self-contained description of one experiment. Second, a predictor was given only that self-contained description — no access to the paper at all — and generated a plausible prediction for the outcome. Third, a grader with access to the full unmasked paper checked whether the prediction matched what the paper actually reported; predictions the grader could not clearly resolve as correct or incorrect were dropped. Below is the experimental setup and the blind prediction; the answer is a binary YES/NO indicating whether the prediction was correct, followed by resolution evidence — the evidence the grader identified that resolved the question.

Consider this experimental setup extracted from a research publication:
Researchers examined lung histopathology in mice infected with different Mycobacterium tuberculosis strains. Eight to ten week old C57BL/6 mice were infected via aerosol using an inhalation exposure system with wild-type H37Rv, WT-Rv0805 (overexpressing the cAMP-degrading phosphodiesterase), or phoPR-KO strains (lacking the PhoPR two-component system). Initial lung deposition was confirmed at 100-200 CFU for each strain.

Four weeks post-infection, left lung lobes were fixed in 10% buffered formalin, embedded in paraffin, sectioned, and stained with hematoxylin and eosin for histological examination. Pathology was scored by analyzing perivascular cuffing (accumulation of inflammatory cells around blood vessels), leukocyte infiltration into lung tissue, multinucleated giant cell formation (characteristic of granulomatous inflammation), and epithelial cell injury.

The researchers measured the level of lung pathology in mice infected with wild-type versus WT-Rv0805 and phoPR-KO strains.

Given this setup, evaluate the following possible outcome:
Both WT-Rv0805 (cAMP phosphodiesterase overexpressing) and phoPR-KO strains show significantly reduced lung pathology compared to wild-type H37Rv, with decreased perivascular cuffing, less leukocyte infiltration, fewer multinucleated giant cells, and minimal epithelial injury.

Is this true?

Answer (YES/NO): YES